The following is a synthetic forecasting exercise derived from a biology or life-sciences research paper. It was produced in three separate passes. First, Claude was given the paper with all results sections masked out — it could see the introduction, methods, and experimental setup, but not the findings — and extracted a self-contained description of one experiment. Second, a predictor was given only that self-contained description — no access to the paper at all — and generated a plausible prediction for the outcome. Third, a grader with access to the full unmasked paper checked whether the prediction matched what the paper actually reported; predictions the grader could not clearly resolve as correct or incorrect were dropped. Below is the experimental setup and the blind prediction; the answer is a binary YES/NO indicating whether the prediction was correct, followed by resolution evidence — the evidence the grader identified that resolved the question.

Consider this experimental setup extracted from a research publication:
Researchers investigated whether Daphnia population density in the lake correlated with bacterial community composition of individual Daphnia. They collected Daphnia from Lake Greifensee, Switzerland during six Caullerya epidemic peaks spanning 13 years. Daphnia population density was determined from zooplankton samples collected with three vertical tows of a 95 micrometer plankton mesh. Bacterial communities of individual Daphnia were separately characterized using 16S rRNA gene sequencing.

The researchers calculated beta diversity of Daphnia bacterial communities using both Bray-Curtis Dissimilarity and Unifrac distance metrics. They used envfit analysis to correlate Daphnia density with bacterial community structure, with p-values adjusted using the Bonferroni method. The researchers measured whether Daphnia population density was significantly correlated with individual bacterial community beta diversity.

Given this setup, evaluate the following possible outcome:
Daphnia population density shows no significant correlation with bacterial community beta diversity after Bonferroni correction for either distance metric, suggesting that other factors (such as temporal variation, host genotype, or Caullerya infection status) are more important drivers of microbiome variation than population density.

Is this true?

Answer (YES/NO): NO